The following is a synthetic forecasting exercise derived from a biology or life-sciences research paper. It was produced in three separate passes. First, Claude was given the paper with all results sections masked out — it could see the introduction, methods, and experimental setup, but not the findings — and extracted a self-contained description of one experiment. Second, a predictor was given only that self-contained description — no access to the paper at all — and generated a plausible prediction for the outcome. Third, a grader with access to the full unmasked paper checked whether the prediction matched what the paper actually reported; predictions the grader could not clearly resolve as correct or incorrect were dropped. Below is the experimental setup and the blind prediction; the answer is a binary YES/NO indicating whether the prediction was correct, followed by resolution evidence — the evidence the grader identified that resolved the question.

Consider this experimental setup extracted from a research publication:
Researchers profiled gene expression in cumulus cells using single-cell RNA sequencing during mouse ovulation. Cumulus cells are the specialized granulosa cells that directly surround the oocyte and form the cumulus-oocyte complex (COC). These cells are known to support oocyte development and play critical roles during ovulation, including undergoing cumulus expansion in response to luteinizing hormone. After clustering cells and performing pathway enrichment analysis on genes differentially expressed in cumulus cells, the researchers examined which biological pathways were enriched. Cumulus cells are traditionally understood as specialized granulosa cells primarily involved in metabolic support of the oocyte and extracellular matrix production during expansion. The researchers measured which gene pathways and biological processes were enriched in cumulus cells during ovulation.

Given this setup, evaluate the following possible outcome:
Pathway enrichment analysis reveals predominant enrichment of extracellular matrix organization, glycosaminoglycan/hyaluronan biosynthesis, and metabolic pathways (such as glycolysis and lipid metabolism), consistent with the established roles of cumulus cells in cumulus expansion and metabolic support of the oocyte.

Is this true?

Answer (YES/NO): NO